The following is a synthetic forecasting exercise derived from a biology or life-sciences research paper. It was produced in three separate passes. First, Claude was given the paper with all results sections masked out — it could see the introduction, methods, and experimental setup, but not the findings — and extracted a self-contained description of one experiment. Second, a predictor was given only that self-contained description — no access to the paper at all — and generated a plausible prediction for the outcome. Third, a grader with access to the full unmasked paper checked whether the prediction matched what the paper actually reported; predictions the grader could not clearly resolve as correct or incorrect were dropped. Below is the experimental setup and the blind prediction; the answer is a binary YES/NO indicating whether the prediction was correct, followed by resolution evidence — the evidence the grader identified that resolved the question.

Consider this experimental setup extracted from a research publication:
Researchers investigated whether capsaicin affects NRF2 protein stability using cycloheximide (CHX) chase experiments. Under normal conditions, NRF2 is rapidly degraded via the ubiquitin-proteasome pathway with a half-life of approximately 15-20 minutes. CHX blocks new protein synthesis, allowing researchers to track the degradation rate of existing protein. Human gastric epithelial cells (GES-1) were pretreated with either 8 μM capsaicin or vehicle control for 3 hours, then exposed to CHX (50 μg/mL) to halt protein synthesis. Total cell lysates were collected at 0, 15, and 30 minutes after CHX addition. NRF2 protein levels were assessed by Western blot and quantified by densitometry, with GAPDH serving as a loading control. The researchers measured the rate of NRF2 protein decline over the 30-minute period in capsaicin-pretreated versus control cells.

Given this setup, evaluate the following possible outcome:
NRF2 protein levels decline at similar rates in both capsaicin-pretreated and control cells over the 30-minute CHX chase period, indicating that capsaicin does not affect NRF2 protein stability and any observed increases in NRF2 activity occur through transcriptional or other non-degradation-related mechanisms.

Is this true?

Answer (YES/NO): NO